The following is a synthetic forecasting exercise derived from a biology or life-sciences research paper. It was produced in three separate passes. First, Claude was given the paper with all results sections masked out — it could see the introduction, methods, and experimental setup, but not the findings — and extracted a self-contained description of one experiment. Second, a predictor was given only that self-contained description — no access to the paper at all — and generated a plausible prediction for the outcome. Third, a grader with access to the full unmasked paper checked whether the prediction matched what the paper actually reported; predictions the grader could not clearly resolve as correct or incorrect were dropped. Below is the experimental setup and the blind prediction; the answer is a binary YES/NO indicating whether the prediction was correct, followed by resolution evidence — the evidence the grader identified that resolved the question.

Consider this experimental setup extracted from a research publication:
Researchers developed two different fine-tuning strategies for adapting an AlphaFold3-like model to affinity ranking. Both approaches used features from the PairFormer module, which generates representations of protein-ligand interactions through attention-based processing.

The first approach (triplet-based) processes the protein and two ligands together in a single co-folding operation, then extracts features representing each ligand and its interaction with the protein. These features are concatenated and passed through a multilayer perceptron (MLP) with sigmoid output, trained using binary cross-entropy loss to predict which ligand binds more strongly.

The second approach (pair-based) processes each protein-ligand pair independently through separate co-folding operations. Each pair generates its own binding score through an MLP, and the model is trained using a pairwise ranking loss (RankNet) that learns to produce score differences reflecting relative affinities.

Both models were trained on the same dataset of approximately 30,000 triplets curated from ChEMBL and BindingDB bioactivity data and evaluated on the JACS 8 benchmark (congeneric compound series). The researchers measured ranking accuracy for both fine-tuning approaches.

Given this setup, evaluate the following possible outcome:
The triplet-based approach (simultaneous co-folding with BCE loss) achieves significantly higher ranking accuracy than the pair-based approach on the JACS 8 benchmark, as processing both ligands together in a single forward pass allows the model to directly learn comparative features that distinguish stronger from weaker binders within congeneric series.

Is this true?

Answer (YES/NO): YES